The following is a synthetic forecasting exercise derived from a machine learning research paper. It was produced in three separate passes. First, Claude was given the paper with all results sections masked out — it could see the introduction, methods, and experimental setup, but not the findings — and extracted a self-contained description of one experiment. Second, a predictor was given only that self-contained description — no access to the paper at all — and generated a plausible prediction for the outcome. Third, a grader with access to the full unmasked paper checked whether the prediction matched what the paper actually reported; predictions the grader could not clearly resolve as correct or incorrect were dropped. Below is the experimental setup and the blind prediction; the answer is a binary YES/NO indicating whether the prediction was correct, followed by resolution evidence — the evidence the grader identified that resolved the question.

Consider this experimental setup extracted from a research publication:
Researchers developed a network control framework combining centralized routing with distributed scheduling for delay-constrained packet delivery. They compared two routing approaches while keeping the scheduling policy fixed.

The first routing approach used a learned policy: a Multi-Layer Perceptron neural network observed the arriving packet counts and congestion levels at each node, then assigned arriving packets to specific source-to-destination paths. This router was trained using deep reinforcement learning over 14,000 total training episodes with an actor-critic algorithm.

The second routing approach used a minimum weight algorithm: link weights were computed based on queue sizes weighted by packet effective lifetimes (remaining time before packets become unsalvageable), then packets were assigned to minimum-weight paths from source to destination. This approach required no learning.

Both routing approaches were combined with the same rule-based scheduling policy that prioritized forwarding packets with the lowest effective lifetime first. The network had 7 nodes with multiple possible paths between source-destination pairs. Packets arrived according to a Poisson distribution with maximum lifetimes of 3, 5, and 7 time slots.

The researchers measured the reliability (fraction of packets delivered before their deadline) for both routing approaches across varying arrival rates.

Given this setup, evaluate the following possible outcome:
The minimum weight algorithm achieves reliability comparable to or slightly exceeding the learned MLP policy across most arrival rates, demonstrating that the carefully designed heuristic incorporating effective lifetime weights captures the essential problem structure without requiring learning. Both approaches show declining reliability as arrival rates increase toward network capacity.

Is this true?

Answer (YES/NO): NO